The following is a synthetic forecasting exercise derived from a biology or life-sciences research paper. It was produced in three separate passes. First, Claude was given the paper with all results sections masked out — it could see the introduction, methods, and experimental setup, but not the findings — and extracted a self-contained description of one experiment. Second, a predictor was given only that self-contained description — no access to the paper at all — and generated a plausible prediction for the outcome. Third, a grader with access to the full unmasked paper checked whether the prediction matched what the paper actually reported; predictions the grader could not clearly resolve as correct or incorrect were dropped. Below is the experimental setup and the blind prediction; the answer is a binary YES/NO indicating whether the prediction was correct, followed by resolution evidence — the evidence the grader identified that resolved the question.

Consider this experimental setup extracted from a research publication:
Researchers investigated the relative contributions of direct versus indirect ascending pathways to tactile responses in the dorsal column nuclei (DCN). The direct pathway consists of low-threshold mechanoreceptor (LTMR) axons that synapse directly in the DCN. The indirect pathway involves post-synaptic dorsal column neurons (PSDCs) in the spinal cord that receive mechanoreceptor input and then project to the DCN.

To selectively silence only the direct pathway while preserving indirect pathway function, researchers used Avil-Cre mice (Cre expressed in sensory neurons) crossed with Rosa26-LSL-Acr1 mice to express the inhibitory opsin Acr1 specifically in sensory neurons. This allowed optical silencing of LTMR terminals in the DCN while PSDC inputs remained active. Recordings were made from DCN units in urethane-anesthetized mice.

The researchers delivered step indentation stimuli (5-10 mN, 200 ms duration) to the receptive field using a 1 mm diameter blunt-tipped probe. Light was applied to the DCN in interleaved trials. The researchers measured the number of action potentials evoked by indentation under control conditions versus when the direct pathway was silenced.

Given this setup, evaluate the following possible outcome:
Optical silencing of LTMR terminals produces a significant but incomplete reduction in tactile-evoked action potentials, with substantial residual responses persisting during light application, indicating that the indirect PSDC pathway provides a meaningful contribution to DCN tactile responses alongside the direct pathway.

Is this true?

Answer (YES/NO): YES